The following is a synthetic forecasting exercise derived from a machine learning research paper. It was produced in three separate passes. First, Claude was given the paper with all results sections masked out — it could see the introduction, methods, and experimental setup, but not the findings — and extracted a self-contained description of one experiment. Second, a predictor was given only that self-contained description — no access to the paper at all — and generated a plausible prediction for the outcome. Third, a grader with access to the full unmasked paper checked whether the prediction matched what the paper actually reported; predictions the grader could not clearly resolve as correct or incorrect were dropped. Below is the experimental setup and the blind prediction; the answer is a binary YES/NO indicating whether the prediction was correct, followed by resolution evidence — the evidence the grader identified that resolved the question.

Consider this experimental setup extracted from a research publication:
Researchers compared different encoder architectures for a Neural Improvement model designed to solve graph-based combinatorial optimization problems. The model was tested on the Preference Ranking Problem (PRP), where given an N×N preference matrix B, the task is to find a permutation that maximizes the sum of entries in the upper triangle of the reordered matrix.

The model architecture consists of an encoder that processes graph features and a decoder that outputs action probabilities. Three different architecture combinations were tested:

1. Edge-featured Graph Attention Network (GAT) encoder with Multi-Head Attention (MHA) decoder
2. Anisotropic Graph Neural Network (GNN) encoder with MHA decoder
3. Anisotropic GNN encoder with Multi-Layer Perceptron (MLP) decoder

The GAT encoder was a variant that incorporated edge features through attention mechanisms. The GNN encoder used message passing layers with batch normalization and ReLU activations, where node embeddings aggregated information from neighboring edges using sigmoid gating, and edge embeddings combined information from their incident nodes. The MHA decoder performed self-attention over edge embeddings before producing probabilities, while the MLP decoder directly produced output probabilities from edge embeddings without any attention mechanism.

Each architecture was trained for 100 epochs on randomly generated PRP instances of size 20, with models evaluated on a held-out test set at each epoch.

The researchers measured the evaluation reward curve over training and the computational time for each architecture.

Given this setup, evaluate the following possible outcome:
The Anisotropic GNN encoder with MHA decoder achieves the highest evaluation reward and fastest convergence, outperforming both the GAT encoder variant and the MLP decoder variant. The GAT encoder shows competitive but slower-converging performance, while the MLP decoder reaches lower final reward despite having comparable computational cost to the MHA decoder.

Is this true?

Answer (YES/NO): NO